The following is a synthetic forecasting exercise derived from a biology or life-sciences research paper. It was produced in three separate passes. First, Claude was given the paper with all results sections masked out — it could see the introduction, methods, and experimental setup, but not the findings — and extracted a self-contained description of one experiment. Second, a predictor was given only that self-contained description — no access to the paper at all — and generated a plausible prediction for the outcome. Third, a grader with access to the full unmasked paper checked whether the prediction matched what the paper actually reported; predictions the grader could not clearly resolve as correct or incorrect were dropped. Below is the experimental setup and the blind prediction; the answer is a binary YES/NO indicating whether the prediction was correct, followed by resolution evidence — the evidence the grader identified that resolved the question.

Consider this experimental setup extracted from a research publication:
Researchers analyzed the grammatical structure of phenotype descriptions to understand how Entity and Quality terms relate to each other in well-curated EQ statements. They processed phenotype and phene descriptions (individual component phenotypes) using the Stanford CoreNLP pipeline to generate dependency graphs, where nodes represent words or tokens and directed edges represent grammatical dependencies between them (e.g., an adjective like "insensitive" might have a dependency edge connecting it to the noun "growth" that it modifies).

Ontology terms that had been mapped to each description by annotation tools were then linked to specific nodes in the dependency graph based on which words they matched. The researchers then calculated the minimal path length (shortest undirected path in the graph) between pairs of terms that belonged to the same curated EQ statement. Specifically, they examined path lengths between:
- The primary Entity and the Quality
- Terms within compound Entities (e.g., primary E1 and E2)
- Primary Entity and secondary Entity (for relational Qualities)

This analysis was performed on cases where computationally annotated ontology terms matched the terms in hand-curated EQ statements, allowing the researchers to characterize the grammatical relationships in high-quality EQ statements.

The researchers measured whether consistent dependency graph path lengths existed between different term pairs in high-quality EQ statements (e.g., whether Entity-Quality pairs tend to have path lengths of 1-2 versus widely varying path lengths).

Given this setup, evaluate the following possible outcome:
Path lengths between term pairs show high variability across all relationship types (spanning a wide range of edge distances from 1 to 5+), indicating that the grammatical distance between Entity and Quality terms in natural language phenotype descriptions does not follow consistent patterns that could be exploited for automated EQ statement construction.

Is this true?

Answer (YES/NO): NO